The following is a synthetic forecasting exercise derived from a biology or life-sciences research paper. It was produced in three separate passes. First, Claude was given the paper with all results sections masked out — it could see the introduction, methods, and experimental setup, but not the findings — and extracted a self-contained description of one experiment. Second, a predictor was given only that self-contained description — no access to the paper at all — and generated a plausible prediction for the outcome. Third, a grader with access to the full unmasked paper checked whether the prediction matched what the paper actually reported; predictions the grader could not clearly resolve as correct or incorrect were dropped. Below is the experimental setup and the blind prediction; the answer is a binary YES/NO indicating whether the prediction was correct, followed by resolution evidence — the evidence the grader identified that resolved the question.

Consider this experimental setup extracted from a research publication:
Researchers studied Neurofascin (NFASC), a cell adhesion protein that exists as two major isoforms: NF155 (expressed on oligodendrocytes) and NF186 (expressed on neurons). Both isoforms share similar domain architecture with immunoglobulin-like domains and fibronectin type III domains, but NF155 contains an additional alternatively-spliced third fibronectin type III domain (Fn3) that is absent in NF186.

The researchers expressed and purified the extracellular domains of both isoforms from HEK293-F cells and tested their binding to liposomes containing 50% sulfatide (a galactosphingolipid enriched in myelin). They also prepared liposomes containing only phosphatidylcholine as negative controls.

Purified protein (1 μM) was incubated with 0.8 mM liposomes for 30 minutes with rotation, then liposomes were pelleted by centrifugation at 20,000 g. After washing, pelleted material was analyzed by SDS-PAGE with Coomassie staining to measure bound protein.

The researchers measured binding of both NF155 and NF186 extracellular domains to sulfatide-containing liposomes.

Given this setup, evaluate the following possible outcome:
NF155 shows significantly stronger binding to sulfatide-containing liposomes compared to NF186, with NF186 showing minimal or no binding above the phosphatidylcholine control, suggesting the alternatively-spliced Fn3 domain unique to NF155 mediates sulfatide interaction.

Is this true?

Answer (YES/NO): NO